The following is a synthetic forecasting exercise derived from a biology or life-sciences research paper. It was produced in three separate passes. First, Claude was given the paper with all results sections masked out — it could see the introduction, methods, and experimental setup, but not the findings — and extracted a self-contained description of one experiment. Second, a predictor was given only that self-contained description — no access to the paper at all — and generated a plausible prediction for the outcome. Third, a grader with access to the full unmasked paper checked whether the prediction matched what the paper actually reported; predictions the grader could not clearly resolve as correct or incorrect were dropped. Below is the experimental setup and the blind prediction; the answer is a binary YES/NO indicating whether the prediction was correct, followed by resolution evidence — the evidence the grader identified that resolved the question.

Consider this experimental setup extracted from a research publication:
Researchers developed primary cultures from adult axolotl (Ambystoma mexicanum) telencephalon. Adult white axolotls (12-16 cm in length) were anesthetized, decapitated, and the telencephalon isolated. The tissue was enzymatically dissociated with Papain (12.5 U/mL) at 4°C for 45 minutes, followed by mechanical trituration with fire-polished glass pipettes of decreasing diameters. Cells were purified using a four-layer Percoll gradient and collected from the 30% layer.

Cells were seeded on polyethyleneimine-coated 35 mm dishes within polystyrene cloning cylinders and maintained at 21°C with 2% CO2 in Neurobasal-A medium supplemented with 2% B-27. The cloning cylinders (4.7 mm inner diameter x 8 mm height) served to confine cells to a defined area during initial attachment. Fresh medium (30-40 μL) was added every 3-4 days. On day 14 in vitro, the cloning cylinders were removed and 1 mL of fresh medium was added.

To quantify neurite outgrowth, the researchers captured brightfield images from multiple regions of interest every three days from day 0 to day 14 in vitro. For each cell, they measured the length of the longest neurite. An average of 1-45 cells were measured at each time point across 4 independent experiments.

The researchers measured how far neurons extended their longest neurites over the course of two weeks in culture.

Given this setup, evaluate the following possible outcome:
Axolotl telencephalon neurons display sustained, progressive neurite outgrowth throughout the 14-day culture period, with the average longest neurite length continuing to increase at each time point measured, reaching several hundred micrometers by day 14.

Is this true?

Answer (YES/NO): NO